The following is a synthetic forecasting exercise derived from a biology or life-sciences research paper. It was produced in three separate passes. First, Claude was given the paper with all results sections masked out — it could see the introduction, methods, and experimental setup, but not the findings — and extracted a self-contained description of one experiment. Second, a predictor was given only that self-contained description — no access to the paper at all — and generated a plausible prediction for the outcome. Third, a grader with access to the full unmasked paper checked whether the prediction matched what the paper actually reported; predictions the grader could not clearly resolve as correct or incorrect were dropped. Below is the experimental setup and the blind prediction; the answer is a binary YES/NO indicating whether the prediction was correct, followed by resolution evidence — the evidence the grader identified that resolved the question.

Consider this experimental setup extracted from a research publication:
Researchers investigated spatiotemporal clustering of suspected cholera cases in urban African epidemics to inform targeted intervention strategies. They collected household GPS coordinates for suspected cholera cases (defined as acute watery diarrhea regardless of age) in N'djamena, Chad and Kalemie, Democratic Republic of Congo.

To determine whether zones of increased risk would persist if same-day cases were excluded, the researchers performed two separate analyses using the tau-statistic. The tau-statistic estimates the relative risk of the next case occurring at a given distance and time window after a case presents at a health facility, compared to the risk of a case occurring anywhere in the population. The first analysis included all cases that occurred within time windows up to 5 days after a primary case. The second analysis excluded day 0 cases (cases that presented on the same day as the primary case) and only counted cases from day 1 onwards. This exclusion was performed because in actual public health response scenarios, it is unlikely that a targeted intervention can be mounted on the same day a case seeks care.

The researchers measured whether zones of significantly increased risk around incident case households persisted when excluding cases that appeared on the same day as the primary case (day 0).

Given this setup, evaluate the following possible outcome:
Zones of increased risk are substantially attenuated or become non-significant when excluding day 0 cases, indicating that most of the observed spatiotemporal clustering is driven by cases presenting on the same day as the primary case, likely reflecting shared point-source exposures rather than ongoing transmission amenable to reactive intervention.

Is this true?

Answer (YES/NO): NO